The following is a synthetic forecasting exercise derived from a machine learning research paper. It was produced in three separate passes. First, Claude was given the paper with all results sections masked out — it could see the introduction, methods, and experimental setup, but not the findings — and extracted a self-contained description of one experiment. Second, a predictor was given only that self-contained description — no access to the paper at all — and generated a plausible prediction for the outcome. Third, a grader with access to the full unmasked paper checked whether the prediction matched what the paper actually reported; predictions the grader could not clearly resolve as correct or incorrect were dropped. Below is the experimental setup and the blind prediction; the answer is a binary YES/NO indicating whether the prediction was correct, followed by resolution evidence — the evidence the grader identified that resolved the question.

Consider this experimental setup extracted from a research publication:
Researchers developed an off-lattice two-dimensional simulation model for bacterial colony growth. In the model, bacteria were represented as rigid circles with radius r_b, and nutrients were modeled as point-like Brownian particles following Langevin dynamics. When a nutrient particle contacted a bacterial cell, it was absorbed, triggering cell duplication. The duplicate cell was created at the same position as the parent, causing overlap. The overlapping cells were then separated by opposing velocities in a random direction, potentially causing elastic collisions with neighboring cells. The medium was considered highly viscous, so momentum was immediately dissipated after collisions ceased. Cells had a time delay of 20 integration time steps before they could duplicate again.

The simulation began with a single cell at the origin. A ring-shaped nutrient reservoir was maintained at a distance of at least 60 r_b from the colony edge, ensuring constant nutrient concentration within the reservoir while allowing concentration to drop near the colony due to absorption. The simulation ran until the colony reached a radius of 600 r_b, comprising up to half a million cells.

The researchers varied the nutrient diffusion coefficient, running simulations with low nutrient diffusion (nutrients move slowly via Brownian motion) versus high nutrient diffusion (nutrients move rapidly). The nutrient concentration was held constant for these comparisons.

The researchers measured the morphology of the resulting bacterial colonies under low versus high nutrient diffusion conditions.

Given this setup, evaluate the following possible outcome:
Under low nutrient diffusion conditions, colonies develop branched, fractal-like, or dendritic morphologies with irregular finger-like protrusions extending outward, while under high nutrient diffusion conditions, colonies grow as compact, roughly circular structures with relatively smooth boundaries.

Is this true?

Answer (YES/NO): YES